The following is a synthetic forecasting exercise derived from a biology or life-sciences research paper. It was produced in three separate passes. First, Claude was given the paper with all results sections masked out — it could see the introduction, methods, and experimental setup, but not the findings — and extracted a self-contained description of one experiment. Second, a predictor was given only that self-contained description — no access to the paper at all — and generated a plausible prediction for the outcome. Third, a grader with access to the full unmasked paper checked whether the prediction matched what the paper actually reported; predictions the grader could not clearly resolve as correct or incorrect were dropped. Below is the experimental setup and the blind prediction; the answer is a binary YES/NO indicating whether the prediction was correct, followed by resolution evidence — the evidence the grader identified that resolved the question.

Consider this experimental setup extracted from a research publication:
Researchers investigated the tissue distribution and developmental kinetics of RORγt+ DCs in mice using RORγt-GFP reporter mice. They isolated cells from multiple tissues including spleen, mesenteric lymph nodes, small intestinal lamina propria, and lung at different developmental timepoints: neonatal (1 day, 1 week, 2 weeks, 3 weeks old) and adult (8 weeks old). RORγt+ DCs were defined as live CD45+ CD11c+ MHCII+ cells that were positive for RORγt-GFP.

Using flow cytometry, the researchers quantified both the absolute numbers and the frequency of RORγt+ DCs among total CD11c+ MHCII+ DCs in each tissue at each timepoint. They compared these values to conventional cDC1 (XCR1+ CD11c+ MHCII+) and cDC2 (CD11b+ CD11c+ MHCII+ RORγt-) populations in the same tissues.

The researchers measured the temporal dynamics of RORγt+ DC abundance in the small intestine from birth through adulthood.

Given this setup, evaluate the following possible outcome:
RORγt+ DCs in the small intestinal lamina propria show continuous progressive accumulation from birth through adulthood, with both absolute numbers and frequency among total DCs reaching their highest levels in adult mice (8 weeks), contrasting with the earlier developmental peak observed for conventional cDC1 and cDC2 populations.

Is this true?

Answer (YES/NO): NO